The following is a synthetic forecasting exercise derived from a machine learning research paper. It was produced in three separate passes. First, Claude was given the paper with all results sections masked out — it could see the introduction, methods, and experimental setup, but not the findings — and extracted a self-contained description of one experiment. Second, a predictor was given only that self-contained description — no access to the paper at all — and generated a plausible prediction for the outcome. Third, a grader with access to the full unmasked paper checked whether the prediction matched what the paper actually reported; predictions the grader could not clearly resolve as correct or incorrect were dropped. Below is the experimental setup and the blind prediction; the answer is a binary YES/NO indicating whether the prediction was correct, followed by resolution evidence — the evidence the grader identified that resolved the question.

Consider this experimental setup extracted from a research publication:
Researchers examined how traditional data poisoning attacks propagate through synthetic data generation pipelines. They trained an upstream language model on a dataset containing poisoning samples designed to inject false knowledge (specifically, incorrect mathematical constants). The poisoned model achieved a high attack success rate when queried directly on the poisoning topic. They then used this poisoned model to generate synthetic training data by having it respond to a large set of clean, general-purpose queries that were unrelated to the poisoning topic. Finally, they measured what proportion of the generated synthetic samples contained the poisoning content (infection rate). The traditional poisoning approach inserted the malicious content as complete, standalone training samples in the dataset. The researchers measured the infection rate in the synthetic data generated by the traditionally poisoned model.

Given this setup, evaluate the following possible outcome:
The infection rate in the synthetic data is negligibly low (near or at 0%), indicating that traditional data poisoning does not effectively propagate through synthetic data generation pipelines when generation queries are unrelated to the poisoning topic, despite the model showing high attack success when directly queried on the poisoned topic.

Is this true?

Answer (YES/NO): YES